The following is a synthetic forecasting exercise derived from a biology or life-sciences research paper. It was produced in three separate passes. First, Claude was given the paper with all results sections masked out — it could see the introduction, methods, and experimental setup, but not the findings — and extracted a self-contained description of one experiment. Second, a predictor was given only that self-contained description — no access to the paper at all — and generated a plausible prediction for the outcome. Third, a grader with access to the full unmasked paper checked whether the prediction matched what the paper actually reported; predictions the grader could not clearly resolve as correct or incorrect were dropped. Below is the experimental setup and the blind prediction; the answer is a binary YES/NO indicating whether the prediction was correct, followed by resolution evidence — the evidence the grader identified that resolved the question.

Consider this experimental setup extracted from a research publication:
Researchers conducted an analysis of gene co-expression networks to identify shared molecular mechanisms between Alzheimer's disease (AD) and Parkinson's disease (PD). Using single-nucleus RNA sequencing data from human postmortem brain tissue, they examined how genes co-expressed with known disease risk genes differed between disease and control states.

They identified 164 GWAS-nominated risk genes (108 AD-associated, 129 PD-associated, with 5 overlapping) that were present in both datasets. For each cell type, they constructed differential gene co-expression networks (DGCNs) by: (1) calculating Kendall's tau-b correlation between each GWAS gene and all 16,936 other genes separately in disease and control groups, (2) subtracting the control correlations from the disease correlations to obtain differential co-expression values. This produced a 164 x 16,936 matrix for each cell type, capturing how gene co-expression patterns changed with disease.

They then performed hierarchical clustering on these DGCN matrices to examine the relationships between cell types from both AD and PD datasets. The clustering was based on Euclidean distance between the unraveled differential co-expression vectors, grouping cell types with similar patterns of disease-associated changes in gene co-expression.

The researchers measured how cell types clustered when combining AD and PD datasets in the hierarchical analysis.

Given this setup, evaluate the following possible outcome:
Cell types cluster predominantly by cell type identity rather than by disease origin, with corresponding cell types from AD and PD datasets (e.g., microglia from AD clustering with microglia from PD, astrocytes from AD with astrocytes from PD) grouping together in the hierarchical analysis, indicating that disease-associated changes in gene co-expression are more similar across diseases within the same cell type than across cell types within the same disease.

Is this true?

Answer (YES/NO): NO